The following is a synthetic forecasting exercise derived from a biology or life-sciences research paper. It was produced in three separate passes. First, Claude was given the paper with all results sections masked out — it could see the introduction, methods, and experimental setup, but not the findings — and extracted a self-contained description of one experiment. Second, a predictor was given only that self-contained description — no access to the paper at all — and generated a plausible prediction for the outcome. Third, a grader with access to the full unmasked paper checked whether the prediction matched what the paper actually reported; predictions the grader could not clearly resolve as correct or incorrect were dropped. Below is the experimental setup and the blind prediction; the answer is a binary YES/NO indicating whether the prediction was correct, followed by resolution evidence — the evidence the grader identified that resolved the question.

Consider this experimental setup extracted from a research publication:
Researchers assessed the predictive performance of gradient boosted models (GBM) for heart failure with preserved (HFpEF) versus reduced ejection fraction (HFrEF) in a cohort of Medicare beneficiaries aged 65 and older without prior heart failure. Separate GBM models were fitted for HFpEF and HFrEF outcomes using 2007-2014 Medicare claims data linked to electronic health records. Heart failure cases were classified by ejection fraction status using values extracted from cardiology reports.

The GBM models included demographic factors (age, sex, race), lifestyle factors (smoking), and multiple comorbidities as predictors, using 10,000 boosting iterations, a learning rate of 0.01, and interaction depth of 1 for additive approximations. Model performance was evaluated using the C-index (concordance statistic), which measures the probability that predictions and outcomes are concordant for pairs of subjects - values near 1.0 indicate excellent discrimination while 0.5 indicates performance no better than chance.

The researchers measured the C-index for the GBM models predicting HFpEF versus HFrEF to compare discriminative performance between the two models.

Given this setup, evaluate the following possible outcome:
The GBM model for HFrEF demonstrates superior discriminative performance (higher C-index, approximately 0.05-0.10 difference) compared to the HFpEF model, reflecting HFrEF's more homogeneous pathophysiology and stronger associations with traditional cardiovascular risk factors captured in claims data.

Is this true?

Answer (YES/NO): NO